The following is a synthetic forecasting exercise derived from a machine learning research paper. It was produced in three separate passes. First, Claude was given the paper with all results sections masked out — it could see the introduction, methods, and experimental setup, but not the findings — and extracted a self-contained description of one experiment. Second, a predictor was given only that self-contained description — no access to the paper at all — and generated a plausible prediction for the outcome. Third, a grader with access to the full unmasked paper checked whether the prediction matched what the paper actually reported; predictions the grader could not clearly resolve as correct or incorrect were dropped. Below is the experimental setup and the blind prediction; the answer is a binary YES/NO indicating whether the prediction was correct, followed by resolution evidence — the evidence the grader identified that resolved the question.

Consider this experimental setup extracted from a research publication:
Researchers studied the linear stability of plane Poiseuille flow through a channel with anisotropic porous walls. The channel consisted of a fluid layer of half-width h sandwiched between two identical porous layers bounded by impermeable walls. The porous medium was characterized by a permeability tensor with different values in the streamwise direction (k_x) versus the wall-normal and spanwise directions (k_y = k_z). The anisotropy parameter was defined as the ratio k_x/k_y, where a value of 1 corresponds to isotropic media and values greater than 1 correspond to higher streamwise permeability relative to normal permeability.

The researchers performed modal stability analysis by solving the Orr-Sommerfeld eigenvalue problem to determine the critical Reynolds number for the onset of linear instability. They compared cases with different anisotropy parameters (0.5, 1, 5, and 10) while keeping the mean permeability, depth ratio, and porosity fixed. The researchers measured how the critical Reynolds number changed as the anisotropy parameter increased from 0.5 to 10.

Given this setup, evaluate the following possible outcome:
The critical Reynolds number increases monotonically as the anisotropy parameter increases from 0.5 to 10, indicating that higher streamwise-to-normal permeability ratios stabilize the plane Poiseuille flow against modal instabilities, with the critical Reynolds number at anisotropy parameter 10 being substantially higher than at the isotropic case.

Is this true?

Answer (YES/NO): YES